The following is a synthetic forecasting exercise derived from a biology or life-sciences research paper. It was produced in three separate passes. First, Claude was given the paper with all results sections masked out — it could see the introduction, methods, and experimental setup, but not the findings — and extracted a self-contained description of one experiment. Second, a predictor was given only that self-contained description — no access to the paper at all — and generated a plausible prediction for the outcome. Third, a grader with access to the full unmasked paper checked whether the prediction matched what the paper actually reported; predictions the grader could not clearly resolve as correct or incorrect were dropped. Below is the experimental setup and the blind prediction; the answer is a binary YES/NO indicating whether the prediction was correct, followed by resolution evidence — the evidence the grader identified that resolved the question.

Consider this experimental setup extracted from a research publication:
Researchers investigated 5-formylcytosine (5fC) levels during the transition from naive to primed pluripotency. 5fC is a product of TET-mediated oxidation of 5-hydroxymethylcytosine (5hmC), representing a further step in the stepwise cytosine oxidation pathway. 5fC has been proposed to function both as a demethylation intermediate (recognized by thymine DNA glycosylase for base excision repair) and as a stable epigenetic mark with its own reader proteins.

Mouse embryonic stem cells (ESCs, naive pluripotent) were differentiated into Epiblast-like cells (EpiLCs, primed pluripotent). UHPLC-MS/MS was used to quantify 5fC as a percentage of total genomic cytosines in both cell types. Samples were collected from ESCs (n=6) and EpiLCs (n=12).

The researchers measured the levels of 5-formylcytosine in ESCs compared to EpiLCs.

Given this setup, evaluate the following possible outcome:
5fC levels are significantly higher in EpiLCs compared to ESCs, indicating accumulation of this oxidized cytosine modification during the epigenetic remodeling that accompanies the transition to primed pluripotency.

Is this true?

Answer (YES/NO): YES